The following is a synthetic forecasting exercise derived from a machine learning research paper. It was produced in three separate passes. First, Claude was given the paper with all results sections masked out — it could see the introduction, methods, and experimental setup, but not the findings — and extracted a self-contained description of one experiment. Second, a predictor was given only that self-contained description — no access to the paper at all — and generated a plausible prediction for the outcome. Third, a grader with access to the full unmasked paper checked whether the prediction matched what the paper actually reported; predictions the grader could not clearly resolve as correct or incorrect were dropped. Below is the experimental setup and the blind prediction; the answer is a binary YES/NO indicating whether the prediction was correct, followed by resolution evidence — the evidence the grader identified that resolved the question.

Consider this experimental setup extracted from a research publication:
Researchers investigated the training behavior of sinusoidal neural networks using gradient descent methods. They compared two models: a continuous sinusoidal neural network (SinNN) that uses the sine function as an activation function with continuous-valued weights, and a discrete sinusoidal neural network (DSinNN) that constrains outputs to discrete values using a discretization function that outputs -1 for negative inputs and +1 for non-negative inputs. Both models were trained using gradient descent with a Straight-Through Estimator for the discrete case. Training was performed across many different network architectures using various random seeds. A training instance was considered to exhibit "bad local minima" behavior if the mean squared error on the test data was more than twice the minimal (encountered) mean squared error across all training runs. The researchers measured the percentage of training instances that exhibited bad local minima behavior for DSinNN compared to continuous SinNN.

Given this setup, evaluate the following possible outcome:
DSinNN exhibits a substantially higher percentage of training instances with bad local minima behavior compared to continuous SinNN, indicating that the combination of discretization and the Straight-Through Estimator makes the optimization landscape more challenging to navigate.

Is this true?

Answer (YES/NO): NO